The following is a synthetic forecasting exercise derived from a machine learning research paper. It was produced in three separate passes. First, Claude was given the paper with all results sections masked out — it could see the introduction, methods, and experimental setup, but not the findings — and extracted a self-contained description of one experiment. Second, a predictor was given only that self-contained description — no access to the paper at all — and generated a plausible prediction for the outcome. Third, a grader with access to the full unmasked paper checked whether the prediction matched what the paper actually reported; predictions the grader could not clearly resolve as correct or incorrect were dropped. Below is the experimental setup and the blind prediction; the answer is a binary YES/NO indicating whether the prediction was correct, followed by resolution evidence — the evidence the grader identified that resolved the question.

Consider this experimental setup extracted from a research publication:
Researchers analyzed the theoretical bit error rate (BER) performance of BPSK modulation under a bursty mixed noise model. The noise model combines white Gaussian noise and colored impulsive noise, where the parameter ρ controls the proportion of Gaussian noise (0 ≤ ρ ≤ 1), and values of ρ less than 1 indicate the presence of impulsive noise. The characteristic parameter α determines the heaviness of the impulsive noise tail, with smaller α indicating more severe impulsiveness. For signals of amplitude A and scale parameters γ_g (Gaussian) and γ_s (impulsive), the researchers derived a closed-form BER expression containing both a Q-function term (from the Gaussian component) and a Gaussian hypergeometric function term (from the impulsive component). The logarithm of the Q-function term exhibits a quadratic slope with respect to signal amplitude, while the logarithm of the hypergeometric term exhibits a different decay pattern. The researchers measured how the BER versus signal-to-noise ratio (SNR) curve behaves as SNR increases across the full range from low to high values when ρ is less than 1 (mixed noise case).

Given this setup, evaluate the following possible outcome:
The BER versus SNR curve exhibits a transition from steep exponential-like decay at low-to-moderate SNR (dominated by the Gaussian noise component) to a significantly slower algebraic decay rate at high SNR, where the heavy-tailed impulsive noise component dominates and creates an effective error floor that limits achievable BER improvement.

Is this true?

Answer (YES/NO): NO